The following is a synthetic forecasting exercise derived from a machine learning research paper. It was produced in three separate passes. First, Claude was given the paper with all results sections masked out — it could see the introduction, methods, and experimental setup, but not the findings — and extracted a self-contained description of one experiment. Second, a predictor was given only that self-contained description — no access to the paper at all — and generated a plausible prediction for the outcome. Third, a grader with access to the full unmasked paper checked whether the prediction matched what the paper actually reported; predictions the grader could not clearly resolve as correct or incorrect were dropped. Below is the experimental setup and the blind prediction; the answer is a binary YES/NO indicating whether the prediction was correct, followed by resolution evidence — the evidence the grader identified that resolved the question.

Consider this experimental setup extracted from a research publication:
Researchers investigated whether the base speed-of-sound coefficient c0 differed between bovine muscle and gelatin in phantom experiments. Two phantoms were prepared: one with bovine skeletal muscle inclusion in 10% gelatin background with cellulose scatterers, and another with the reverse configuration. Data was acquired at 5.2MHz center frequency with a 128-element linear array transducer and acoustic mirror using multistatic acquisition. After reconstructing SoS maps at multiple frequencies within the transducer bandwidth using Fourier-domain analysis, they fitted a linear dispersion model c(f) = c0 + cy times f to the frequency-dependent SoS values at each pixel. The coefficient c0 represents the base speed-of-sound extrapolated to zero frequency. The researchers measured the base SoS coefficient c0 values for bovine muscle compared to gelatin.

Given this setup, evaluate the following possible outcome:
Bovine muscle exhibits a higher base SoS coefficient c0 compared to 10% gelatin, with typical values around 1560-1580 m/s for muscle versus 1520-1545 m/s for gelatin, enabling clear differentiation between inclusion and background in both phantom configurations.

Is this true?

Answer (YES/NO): NO